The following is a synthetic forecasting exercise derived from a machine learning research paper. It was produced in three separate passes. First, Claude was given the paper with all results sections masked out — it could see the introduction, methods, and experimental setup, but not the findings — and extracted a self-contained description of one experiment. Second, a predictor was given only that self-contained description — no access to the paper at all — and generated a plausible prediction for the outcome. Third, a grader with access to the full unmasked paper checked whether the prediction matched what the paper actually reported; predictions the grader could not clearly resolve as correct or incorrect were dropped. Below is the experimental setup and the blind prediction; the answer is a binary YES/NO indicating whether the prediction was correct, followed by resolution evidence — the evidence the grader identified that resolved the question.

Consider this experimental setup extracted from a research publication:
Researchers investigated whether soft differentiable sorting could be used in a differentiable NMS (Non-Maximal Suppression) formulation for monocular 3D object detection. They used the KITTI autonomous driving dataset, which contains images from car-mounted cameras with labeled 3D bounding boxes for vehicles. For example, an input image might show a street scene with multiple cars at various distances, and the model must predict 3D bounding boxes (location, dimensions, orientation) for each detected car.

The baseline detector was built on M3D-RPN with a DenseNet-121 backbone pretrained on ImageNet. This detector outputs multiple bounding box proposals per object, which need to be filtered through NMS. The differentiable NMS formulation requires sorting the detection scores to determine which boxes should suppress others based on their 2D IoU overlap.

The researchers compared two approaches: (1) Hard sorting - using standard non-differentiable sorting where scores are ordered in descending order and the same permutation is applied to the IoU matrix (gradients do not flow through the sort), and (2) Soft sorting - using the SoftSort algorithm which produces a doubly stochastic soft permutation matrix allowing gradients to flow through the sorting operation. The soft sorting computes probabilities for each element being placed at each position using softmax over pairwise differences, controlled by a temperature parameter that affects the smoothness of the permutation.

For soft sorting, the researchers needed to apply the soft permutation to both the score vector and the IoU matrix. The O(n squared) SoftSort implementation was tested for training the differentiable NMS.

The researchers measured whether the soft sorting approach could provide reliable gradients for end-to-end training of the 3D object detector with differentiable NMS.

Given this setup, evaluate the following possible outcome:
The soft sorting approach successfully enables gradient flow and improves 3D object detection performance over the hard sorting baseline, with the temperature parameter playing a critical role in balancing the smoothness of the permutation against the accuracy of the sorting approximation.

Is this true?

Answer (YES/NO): NO